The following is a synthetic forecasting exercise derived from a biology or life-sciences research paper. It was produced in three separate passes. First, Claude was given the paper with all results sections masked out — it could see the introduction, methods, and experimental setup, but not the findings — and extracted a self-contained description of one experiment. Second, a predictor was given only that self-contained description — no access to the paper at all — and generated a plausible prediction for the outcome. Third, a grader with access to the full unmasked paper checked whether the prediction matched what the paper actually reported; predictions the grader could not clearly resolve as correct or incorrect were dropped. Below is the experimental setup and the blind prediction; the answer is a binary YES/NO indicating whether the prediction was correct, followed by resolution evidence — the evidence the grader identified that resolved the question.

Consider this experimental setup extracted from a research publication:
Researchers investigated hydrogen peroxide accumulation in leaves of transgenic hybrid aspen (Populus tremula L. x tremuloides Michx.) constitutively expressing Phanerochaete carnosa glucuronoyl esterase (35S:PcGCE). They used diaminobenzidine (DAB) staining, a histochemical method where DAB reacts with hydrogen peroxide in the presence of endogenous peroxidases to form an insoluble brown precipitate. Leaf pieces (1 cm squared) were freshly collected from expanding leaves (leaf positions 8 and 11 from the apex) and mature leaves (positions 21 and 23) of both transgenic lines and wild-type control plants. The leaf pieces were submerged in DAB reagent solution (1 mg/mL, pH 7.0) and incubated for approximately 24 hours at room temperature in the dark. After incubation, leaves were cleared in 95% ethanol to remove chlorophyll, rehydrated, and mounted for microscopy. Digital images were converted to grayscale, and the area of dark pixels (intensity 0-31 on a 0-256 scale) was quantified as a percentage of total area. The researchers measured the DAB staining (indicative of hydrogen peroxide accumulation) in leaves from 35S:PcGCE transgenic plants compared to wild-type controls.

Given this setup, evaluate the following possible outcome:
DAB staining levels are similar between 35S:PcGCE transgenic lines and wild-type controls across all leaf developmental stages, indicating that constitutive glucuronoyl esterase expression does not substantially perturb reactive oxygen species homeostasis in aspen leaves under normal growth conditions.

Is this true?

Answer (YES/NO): NO